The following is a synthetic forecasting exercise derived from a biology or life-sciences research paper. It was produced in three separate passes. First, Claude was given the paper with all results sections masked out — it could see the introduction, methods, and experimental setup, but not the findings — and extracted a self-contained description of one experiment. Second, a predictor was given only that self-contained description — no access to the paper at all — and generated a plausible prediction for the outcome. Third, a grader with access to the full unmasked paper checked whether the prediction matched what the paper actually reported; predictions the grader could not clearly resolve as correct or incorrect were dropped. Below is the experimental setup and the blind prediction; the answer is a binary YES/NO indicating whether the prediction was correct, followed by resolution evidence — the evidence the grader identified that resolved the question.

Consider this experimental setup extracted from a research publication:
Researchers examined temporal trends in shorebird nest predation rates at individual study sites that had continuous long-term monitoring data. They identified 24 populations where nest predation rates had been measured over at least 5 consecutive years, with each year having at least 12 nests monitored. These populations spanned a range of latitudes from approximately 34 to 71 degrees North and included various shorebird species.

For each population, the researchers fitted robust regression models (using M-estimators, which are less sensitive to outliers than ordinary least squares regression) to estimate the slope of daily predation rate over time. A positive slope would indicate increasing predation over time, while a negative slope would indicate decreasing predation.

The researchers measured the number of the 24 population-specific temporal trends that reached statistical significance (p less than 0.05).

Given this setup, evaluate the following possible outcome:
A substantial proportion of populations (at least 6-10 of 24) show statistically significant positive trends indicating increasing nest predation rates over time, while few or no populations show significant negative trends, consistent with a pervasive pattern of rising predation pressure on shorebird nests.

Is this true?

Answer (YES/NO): NO